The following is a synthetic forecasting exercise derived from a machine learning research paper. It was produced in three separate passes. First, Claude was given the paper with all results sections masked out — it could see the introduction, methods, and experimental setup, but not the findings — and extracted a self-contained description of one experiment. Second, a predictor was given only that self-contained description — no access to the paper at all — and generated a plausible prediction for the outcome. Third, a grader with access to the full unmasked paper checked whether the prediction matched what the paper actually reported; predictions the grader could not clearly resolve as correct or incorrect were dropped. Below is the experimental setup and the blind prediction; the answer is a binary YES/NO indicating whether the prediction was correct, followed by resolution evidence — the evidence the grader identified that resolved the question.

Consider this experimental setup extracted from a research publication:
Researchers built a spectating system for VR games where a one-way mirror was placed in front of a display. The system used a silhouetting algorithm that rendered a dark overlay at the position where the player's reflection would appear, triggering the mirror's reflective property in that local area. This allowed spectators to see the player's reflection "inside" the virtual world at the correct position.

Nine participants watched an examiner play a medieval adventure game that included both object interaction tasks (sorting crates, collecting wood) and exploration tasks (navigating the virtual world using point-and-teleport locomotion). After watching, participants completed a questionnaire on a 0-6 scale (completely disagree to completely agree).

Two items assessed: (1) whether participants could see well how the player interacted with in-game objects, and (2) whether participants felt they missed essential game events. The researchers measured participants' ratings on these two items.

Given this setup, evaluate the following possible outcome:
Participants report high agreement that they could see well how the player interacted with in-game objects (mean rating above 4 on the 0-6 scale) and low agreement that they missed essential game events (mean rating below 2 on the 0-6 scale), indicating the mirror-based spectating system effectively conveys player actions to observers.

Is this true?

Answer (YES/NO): NO